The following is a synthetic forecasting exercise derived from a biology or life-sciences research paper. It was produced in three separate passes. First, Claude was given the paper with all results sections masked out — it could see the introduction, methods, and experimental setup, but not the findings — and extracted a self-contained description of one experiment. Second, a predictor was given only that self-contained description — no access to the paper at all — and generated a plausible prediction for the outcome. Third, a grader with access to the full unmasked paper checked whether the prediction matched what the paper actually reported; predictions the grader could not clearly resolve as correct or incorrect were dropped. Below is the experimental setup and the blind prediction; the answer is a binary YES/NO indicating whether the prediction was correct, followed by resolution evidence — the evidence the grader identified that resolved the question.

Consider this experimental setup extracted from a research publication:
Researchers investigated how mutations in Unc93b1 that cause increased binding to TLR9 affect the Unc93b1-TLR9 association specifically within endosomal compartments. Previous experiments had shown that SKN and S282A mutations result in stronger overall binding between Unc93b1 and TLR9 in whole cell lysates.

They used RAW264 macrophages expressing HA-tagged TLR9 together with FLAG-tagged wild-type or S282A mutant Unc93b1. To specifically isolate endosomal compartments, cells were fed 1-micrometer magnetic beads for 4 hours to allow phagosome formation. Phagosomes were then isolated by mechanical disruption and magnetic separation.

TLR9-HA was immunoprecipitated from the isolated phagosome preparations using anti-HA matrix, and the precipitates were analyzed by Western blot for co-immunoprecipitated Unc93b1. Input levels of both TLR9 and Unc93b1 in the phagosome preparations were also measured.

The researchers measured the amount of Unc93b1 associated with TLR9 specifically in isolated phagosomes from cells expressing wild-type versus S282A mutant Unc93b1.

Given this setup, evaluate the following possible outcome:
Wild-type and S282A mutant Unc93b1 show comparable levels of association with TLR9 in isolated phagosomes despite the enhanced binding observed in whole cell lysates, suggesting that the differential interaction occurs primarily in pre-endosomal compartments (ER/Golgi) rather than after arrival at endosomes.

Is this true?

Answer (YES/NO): NO